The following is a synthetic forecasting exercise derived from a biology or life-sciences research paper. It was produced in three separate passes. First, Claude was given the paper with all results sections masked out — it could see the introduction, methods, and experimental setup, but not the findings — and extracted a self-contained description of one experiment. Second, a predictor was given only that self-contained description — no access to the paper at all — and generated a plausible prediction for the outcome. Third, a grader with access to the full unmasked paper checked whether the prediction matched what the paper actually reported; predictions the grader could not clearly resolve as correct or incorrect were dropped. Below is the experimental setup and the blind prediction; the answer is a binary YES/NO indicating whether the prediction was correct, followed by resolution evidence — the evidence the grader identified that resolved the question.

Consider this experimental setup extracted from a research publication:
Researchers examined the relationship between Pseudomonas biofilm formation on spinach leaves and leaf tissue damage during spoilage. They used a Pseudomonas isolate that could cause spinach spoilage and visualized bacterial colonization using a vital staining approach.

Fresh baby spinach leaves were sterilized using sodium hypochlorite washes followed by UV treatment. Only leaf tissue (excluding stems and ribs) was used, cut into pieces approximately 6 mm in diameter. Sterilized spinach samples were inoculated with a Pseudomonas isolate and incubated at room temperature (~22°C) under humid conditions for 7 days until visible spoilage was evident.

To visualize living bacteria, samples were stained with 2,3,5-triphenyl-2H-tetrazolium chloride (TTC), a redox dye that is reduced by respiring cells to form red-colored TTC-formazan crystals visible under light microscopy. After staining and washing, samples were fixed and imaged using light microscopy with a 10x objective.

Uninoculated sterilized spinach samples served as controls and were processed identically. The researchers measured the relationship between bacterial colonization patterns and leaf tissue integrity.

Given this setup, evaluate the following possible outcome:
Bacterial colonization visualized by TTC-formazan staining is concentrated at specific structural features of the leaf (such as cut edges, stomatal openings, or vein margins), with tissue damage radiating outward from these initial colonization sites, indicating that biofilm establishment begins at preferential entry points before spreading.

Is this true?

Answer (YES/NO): NO